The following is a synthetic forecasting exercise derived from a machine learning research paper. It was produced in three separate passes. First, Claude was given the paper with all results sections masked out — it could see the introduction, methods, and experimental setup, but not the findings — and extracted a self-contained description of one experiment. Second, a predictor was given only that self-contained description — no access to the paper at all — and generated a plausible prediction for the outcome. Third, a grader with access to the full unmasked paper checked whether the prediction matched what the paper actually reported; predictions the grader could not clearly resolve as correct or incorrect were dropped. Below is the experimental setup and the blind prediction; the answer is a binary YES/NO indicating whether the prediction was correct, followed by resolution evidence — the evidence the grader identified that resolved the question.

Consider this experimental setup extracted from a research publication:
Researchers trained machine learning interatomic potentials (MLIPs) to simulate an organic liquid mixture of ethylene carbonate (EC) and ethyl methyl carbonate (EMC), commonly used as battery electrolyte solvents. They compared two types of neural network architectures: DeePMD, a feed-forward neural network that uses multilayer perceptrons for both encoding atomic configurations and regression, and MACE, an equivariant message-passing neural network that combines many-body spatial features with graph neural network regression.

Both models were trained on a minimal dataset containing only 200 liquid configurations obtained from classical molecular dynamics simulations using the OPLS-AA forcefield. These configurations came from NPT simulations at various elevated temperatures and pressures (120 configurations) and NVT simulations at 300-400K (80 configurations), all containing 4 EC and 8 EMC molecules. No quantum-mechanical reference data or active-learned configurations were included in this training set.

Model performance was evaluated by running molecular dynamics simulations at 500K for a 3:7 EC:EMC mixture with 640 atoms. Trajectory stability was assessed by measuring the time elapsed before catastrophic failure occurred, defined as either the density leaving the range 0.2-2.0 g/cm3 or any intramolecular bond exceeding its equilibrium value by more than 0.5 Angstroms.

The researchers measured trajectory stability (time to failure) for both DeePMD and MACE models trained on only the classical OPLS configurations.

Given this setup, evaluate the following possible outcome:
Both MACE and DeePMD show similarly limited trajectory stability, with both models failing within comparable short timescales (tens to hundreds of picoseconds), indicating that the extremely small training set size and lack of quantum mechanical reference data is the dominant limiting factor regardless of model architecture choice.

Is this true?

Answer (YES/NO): NO